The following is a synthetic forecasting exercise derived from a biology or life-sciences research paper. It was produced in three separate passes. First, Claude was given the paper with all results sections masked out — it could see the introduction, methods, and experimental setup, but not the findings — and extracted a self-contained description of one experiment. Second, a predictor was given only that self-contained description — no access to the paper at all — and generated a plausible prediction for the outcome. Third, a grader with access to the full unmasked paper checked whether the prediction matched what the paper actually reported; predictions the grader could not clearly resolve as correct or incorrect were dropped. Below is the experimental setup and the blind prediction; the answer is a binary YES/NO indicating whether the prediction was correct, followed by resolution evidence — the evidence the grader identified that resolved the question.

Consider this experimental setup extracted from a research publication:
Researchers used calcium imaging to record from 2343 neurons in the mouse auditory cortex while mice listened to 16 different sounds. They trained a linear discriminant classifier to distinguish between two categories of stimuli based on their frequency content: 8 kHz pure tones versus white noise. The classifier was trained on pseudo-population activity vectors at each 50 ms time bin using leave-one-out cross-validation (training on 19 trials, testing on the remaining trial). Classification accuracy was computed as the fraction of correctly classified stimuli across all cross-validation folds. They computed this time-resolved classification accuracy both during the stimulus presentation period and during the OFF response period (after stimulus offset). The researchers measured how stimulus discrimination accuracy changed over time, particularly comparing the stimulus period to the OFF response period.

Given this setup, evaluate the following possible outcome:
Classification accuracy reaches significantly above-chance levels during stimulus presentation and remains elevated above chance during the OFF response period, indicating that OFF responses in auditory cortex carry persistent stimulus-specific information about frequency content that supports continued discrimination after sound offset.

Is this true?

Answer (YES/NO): YES